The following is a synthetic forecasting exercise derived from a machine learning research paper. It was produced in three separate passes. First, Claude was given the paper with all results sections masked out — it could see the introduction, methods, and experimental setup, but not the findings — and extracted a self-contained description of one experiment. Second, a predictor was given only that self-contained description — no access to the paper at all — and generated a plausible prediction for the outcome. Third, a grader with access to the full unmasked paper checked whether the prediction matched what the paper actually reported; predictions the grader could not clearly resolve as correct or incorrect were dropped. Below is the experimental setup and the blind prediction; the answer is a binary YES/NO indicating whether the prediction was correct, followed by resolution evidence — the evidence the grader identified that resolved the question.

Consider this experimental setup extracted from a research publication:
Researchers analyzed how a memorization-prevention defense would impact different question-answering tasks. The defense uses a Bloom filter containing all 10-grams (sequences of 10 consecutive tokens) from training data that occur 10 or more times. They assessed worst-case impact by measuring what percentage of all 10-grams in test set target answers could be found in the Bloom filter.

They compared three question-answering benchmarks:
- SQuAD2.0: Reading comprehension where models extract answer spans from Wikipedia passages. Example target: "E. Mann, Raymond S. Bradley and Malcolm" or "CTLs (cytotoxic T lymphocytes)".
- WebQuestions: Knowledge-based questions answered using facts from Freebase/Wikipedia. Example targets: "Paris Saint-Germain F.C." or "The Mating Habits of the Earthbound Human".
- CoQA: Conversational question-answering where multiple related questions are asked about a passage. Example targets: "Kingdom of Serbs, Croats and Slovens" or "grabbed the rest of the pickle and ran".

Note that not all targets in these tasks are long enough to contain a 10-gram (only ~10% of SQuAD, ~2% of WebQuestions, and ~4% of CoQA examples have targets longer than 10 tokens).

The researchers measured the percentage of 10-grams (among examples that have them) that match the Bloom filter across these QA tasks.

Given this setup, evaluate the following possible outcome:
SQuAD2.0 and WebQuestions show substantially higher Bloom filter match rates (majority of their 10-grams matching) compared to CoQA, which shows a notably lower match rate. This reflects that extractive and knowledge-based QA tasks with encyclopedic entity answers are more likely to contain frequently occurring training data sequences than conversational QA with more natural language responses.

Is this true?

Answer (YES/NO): NO